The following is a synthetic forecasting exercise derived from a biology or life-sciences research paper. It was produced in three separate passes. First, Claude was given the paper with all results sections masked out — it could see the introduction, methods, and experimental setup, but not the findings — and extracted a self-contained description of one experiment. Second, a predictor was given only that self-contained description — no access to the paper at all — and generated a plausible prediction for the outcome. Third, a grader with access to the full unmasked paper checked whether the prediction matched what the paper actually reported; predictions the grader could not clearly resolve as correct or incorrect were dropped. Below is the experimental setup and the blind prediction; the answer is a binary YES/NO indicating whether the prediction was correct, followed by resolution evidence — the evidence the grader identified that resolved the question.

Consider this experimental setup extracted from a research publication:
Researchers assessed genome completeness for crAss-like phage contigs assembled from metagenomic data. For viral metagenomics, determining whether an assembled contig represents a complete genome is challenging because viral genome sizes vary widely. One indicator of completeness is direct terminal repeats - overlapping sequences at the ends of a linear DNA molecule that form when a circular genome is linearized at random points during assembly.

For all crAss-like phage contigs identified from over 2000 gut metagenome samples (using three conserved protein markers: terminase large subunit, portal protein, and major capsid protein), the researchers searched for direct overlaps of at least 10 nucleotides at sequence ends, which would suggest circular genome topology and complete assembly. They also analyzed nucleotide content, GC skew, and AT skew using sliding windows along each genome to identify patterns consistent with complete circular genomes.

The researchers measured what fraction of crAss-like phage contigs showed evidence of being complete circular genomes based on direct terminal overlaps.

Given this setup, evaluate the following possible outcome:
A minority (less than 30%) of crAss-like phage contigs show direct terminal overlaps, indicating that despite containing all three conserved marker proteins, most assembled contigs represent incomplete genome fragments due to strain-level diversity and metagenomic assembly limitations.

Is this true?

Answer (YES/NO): YES